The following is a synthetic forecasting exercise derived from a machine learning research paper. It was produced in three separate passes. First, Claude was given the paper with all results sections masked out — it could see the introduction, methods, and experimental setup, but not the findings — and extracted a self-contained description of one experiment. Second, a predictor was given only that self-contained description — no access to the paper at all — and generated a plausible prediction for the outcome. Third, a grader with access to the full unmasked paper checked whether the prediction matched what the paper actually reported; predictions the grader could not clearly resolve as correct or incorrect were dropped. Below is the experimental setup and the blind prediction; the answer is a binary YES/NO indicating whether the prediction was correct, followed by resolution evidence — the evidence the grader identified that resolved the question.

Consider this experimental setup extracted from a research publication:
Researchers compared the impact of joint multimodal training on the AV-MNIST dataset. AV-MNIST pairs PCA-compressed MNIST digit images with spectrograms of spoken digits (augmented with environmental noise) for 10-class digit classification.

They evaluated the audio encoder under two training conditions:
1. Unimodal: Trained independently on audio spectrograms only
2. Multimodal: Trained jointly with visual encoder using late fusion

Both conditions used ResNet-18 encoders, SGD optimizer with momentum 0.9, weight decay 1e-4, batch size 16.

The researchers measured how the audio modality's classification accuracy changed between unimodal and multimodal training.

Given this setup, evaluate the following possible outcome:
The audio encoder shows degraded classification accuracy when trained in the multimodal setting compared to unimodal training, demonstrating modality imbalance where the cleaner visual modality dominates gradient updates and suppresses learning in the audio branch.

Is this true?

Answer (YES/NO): YES